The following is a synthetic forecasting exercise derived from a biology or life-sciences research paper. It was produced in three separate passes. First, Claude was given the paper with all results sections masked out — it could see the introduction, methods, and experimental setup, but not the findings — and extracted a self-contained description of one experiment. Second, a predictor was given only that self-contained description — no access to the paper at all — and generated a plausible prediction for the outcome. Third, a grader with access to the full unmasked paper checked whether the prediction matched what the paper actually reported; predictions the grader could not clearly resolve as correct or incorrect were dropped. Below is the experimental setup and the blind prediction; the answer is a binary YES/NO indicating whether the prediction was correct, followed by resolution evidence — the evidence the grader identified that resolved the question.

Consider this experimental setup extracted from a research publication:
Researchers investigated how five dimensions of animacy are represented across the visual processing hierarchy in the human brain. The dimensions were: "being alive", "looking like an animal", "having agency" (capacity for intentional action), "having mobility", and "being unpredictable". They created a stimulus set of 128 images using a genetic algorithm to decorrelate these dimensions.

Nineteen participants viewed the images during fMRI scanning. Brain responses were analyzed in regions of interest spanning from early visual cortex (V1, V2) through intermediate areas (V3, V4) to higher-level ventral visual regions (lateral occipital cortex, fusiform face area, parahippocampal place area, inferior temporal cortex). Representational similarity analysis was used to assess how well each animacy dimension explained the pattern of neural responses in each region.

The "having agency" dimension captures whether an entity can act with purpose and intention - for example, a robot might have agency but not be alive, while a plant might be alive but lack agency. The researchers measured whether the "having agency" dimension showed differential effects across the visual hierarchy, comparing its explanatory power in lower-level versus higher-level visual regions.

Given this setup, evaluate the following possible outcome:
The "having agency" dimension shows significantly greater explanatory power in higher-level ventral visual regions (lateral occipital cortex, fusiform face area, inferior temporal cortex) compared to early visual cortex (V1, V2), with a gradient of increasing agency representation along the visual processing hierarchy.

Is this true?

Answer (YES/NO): YES